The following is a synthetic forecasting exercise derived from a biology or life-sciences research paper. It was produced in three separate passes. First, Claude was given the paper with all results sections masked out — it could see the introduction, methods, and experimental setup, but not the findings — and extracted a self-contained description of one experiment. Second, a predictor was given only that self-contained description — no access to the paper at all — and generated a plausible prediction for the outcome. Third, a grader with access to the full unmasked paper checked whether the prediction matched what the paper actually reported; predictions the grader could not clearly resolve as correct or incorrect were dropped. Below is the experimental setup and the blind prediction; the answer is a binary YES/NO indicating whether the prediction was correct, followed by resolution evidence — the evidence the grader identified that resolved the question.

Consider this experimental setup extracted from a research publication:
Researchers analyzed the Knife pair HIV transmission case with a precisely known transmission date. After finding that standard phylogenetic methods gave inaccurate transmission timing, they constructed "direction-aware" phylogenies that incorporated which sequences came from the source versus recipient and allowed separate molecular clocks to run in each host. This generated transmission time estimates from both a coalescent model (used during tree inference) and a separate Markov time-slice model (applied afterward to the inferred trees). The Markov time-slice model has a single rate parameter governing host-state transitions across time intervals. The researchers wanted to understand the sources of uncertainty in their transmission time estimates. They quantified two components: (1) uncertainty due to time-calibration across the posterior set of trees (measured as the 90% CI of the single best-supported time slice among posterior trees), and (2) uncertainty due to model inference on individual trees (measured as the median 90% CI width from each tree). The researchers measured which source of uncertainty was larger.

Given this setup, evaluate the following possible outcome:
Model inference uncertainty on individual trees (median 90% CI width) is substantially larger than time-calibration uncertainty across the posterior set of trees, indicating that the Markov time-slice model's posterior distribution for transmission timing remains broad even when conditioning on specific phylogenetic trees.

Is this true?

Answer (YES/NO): NO